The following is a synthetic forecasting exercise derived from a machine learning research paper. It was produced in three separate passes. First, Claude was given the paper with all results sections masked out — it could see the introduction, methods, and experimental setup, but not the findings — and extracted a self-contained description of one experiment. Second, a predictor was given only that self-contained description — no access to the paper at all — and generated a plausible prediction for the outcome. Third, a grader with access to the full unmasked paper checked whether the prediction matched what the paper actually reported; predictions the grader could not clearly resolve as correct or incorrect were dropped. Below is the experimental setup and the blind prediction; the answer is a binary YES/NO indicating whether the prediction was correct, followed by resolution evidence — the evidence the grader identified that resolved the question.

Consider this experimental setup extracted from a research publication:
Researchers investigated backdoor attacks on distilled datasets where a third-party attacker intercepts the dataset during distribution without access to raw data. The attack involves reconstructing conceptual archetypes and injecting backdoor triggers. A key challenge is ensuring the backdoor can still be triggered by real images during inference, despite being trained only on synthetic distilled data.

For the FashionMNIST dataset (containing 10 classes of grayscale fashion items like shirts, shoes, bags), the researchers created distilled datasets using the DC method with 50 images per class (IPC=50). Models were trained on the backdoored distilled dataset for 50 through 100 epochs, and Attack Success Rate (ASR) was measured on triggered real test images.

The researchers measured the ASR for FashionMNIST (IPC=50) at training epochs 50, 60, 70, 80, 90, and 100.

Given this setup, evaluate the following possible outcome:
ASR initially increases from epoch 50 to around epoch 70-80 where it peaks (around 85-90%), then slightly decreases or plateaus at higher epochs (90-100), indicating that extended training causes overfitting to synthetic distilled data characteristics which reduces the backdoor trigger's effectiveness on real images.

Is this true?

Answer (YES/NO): NO